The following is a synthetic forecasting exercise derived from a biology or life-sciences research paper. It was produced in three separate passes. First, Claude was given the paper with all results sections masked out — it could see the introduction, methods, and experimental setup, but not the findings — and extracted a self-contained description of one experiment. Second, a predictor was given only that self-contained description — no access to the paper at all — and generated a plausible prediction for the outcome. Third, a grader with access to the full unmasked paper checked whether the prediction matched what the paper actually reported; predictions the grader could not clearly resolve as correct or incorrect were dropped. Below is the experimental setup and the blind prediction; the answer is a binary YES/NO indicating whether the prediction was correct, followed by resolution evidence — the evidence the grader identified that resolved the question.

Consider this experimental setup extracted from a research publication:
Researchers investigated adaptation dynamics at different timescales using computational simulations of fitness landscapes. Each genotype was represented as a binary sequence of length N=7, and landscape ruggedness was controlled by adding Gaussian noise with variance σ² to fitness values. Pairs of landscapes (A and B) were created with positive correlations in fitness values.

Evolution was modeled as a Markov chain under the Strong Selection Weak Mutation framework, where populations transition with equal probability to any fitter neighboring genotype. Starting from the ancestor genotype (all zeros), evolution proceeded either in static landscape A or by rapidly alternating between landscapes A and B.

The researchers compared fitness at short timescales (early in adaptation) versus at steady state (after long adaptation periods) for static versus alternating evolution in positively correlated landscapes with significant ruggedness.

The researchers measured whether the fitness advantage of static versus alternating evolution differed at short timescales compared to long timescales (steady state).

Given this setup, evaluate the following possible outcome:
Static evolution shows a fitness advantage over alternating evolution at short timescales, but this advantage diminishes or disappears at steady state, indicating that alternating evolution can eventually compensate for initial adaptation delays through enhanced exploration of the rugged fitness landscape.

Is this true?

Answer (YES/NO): YES